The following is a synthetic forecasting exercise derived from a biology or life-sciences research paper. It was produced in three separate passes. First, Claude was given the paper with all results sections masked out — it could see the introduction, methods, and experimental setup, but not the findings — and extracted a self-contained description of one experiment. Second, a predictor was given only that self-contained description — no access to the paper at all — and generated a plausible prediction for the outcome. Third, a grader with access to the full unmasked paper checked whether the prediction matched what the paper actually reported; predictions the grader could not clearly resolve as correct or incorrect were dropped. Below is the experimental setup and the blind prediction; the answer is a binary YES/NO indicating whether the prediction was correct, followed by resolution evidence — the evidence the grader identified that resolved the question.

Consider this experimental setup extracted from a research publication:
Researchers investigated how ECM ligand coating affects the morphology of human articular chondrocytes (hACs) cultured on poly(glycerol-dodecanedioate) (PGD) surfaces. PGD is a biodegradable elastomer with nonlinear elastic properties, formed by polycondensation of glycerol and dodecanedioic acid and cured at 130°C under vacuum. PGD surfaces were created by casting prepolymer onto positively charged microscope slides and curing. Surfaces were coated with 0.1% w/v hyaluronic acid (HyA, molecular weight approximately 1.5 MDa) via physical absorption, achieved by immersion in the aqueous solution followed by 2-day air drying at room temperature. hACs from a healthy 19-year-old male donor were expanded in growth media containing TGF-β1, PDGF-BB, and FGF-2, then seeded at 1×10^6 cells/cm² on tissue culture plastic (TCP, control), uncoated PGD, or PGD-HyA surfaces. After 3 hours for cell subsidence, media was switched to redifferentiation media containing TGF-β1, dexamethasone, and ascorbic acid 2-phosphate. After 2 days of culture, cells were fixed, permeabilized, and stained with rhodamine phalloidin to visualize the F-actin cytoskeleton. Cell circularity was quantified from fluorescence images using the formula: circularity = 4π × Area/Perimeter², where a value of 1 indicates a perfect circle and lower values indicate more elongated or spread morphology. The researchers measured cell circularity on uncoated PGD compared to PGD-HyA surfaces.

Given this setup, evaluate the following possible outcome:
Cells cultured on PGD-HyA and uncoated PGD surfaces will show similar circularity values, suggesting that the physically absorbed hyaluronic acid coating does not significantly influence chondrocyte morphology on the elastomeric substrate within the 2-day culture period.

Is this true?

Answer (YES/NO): NO